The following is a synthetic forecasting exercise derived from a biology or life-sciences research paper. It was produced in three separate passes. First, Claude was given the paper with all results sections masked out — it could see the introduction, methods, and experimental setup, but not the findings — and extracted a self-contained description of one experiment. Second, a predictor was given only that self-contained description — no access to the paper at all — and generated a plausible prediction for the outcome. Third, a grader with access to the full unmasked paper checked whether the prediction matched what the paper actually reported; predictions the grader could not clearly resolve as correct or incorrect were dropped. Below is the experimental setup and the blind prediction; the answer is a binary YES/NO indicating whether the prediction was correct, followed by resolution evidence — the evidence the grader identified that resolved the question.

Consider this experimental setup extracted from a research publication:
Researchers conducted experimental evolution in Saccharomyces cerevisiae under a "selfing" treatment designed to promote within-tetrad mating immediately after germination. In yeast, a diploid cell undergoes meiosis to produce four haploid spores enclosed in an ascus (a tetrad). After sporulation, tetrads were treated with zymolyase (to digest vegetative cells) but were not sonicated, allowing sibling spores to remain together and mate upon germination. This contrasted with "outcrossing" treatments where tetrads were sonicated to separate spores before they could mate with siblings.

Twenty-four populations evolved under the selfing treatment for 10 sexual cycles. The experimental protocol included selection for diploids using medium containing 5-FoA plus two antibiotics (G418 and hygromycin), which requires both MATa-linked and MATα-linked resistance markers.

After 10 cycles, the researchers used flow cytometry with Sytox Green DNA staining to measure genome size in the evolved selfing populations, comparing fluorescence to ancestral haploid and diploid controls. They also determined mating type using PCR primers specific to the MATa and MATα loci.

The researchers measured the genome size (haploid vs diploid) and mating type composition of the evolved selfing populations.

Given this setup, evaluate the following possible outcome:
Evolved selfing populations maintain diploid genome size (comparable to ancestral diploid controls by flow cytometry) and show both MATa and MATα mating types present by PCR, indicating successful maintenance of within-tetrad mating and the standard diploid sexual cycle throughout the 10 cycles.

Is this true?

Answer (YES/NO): NO